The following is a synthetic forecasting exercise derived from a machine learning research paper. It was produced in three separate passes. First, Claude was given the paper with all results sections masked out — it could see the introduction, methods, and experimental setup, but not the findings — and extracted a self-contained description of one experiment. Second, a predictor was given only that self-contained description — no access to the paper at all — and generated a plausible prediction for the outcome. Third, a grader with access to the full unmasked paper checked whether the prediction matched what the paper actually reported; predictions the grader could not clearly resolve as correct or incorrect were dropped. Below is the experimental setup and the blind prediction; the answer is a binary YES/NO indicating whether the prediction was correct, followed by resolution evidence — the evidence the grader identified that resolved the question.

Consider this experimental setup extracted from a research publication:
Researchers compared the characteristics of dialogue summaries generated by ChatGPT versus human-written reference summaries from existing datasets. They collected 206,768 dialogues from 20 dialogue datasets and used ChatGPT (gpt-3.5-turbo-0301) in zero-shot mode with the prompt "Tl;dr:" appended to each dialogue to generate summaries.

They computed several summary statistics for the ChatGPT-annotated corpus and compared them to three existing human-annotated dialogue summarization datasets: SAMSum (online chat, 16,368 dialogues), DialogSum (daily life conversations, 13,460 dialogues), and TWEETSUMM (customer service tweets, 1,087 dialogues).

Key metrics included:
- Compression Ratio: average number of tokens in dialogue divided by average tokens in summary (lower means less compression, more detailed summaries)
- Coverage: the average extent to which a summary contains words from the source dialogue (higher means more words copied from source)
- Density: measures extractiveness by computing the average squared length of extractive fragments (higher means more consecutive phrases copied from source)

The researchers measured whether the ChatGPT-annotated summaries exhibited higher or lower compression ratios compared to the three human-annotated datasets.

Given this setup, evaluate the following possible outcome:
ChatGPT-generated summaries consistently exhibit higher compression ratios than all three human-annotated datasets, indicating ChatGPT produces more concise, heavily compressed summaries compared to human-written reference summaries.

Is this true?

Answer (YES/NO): NO